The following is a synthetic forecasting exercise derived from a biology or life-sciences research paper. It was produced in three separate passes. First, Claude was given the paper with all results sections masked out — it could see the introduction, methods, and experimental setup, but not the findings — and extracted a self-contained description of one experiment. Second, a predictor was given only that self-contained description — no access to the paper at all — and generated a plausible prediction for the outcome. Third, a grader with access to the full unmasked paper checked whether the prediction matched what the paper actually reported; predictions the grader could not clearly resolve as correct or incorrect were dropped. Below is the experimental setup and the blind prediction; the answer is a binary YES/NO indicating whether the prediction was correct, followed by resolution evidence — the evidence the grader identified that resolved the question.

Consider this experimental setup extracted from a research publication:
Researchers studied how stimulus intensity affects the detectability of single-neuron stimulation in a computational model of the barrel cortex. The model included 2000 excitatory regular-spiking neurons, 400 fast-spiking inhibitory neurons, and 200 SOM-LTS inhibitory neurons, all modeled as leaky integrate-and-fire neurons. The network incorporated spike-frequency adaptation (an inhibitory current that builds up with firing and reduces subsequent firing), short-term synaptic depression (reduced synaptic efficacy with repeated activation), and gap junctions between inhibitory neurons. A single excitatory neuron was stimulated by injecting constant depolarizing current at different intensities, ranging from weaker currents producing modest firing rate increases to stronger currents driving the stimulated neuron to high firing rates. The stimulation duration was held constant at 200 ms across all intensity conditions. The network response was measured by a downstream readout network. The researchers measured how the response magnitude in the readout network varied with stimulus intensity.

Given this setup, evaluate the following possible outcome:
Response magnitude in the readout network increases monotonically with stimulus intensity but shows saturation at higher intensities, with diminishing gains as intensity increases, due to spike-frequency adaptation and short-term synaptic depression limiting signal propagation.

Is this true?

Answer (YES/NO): NO